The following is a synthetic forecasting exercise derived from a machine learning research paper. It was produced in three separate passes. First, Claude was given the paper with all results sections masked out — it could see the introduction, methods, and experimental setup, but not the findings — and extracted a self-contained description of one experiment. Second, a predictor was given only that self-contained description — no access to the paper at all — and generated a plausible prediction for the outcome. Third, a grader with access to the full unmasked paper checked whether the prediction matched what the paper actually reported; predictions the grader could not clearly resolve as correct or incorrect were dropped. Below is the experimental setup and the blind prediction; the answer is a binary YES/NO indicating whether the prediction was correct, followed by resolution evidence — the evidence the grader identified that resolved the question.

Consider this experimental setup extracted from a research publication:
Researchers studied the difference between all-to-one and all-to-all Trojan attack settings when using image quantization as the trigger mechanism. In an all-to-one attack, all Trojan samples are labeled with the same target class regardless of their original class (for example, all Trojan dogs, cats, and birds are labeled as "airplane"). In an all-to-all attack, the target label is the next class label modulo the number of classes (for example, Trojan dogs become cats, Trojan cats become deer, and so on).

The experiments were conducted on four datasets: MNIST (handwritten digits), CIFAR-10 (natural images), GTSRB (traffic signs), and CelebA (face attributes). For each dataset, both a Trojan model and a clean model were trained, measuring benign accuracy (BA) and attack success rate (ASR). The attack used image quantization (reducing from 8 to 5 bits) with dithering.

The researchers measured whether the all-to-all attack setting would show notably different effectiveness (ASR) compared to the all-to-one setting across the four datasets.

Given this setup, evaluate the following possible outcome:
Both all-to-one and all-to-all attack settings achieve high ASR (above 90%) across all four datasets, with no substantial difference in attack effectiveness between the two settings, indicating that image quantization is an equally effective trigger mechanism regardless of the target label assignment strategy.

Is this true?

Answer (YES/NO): YES